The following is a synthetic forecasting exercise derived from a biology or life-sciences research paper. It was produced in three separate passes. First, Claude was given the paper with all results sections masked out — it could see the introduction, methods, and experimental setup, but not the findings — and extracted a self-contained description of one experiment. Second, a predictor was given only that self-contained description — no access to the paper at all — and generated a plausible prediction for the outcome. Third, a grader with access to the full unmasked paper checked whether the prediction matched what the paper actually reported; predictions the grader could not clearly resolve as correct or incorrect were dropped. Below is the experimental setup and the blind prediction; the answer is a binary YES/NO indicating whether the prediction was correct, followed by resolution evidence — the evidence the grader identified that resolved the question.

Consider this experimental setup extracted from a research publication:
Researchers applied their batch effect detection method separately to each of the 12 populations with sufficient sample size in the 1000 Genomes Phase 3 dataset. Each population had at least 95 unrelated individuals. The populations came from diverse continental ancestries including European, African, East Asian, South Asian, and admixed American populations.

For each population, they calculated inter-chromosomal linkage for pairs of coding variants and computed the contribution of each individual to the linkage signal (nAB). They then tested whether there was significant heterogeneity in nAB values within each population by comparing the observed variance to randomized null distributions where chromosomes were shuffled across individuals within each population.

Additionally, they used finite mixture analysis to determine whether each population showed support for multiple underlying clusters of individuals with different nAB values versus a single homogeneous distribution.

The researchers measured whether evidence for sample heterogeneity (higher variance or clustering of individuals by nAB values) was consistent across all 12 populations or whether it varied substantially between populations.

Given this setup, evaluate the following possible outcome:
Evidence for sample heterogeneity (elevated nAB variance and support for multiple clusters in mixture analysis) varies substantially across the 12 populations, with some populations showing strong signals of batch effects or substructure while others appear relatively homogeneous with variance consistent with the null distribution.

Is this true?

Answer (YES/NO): NO